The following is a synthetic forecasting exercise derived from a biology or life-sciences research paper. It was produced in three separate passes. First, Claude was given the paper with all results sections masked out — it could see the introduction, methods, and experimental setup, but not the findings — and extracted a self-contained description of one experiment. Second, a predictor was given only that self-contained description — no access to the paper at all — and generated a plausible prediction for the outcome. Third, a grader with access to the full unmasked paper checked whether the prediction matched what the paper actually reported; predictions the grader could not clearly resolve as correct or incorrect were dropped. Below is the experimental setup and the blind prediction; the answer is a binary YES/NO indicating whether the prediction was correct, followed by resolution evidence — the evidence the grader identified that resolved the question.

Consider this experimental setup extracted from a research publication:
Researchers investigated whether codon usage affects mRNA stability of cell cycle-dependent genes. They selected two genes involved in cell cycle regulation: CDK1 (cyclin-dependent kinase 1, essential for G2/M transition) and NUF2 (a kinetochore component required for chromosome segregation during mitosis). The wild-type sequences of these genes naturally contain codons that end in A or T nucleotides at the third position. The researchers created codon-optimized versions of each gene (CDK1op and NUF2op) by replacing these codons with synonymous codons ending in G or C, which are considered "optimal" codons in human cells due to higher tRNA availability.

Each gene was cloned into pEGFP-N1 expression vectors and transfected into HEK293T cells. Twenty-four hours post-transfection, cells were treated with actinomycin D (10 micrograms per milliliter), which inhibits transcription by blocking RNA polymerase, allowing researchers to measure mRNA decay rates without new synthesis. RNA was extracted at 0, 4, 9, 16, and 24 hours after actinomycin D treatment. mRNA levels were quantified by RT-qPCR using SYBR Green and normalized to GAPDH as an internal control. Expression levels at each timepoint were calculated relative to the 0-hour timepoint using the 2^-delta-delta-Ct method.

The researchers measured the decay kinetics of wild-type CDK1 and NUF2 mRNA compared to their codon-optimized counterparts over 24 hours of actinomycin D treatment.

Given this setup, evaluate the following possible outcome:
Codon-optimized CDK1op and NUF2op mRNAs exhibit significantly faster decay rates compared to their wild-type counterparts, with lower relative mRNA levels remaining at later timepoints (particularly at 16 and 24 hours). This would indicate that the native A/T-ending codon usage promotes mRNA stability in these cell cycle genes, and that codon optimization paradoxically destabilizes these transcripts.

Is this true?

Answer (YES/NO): NO